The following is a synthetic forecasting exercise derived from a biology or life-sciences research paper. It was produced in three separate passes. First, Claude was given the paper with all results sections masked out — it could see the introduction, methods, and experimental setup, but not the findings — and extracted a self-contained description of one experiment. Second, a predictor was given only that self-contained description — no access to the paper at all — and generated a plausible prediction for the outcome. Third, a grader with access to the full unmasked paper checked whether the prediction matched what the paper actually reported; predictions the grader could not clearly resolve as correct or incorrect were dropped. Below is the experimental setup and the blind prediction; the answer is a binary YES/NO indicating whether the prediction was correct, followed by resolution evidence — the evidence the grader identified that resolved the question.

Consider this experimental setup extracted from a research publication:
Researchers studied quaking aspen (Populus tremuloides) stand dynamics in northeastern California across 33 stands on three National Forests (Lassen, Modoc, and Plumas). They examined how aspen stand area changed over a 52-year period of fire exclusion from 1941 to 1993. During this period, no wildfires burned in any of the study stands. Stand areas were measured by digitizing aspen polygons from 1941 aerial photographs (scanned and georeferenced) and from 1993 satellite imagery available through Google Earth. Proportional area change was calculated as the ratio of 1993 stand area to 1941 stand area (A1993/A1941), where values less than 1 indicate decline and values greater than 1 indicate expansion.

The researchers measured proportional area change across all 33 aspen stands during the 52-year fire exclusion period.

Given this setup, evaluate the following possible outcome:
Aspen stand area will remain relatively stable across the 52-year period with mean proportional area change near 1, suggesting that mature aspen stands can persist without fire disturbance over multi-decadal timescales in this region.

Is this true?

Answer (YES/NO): NO